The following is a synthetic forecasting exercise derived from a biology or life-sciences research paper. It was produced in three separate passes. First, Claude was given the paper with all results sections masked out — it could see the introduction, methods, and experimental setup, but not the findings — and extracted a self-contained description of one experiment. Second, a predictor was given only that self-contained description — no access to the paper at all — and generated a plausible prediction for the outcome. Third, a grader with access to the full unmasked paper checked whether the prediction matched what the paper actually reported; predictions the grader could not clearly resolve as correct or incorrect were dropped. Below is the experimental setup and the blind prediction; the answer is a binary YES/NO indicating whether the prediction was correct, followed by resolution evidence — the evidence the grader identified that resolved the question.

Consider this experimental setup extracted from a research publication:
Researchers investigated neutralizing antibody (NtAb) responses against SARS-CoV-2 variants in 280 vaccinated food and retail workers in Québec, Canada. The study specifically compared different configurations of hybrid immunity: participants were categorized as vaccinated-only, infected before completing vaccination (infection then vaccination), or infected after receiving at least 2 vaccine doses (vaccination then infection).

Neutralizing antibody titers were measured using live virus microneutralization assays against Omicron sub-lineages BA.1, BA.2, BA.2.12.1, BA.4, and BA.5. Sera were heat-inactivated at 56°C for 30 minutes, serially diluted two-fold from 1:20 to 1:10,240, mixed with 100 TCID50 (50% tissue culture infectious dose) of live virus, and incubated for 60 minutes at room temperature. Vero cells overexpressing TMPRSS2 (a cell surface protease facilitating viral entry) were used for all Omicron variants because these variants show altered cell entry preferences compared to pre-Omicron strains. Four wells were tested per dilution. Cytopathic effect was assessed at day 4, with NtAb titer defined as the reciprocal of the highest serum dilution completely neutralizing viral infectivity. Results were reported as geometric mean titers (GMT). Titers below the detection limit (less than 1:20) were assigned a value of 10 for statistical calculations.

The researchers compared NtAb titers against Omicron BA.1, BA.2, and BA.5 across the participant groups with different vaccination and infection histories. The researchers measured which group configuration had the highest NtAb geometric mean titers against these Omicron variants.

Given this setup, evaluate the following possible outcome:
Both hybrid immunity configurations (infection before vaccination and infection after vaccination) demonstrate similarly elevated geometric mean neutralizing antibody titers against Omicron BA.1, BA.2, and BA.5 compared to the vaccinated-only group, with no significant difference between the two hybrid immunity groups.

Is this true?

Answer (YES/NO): NO